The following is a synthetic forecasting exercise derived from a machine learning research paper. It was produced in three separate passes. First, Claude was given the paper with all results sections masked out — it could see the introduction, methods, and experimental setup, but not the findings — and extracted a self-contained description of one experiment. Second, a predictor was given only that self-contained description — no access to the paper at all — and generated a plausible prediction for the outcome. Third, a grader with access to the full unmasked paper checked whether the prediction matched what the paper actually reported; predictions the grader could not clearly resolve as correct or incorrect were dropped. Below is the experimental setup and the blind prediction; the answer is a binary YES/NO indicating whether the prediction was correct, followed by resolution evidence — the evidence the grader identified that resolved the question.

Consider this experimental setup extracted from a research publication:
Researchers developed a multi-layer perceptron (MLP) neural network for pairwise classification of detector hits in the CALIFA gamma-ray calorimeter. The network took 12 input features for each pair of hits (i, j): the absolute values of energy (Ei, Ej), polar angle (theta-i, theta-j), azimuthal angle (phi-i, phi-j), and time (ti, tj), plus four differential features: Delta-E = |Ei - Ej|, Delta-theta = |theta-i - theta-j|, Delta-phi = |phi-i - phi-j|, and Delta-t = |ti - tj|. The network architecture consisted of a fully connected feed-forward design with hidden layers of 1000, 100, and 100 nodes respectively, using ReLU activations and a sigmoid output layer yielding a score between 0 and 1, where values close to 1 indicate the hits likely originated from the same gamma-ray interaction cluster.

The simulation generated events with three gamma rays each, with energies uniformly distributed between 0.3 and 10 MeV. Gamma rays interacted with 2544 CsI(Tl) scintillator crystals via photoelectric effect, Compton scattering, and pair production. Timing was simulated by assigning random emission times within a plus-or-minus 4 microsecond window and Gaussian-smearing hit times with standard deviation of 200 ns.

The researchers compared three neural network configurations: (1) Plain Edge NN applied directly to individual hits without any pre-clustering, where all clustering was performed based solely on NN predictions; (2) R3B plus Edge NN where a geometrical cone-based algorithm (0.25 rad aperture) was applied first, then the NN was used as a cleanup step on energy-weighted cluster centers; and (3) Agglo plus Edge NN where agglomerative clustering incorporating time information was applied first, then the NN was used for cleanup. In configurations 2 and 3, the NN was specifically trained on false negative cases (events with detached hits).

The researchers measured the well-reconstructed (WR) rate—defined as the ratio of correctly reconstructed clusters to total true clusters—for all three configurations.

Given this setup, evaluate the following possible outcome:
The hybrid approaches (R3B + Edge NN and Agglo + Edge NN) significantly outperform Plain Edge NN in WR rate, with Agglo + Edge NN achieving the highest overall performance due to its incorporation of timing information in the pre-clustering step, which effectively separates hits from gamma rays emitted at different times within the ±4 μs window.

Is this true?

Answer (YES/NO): NO